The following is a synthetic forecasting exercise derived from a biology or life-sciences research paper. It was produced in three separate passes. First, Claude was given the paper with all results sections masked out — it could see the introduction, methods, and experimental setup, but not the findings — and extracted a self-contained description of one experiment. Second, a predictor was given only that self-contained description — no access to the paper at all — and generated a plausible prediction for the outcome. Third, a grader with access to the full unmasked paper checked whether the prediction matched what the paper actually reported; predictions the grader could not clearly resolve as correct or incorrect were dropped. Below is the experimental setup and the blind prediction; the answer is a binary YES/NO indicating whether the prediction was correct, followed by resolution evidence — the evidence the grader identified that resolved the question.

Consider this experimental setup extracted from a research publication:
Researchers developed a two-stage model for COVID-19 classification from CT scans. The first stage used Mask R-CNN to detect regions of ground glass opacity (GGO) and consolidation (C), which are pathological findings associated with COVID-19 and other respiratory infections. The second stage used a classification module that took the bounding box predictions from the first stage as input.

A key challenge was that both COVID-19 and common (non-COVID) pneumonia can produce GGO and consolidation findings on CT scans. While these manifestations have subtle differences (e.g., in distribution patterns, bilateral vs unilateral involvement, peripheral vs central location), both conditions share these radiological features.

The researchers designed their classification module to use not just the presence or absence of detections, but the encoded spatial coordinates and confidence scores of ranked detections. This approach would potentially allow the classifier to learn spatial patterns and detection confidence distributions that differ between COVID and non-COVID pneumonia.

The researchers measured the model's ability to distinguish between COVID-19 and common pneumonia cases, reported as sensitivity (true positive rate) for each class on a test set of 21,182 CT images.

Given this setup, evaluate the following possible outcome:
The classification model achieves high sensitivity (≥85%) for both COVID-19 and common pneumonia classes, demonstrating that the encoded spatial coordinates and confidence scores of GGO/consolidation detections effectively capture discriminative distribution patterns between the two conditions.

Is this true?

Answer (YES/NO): YES